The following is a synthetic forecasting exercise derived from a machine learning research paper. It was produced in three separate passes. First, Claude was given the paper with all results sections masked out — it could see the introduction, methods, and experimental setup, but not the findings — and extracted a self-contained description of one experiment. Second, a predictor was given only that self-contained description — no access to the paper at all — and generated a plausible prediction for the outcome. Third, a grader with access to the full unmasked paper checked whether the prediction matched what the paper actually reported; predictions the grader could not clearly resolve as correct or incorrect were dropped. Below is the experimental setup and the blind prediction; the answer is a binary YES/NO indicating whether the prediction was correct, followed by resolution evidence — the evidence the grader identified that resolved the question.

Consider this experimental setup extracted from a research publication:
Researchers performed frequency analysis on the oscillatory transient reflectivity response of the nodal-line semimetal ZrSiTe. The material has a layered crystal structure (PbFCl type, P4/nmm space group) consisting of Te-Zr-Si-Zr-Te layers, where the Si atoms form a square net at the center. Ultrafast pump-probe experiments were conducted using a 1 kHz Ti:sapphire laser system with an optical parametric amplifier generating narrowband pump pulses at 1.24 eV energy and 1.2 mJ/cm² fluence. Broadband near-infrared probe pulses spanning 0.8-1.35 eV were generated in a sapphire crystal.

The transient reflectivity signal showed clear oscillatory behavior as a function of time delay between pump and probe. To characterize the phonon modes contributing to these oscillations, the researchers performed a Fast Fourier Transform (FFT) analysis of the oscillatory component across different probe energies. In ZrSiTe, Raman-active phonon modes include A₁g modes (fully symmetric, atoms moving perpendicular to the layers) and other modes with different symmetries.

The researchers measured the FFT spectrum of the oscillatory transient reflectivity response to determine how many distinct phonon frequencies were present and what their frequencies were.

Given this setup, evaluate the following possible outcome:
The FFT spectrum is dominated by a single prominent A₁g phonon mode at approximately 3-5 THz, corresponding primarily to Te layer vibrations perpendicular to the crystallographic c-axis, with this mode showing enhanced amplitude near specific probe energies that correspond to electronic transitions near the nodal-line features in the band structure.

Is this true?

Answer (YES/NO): NO